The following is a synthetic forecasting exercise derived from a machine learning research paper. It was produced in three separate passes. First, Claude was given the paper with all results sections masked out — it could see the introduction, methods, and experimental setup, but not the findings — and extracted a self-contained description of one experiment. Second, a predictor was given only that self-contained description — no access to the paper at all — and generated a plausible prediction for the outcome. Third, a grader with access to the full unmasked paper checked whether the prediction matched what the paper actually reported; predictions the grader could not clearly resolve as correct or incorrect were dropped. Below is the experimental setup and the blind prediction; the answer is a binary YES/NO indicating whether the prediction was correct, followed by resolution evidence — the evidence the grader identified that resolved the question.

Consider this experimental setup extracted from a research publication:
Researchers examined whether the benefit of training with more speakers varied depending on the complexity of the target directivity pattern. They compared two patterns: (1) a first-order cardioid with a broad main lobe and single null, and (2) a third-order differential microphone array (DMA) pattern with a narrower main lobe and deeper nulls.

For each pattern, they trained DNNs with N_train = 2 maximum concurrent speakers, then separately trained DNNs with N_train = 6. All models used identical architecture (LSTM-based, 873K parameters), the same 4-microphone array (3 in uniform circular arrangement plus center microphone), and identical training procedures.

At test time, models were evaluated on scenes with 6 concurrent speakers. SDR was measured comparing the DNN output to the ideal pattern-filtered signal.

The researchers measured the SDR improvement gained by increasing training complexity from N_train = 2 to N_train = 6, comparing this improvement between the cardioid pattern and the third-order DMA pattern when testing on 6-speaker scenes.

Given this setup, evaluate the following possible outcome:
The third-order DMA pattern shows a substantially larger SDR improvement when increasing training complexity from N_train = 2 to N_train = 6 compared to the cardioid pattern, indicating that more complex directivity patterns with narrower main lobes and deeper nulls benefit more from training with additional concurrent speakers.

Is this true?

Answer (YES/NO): YES